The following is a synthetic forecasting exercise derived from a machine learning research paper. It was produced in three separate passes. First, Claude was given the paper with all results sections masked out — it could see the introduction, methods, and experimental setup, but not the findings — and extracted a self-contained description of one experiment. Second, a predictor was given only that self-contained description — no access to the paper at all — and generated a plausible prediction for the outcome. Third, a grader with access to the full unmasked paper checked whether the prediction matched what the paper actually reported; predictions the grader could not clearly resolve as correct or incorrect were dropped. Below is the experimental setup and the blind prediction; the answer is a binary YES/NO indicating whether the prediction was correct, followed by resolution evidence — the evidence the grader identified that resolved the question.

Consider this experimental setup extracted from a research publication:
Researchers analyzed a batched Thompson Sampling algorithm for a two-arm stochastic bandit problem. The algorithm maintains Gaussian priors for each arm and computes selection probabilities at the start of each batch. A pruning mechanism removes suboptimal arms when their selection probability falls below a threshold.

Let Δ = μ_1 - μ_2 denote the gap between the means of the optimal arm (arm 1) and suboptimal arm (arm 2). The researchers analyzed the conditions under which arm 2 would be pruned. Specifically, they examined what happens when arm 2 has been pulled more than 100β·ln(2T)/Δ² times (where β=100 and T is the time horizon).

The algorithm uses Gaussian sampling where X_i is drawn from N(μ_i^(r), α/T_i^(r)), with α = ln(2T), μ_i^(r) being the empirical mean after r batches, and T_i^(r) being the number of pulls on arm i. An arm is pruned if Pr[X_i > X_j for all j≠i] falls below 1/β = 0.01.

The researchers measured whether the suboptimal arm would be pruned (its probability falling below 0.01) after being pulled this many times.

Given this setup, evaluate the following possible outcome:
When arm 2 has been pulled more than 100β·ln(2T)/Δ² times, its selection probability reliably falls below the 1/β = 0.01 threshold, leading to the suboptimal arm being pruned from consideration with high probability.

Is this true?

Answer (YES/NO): YES